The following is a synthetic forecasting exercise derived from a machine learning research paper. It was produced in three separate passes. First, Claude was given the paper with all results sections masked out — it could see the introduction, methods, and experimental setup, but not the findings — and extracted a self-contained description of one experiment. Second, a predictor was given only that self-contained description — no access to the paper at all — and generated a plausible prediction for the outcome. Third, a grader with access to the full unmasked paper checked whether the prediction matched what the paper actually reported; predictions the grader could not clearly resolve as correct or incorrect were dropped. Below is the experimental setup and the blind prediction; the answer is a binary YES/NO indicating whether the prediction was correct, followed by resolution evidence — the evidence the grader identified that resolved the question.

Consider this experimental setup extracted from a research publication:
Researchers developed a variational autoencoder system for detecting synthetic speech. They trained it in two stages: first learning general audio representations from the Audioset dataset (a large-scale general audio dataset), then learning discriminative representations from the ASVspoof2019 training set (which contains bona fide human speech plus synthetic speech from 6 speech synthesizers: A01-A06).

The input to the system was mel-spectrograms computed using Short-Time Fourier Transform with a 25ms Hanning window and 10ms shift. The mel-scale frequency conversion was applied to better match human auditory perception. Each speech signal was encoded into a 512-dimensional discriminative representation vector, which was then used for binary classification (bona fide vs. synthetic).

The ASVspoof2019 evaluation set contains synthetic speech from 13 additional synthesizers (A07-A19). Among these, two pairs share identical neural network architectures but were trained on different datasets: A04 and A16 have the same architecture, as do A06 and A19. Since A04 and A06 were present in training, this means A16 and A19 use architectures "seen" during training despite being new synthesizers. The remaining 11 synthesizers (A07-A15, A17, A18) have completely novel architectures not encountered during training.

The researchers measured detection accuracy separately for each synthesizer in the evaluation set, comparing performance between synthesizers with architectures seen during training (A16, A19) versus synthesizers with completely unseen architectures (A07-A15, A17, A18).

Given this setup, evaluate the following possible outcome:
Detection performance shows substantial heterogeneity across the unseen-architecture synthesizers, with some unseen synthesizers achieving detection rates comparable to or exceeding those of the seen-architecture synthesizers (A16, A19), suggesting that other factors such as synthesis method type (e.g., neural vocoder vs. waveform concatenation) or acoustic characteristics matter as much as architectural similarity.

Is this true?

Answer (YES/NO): NO